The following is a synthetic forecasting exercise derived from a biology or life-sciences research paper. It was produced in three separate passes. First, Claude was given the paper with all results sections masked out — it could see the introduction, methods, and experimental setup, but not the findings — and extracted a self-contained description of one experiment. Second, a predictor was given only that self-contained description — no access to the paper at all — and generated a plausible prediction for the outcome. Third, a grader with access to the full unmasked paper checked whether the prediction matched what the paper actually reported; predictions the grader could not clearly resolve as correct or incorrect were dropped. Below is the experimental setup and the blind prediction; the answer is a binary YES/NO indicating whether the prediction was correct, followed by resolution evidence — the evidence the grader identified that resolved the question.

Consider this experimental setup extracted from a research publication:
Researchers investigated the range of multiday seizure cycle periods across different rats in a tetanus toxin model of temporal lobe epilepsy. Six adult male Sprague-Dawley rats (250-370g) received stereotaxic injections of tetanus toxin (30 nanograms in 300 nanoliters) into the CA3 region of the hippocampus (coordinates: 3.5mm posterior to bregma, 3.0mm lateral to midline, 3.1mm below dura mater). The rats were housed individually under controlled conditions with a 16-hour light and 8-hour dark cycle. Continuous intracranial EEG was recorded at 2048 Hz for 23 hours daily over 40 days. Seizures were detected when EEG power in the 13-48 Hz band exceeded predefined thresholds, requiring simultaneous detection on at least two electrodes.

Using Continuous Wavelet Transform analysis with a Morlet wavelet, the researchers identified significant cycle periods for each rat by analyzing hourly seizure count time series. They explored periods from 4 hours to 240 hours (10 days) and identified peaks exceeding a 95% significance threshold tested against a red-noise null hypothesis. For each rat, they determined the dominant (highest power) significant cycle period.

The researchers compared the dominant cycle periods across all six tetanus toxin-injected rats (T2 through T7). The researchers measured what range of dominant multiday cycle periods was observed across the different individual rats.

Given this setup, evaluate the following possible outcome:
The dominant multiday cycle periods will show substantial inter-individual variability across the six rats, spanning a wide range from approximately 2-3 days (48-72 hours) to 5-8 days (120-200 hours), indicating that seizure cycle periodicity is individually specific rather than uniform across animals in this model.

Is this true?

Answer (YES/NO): NO